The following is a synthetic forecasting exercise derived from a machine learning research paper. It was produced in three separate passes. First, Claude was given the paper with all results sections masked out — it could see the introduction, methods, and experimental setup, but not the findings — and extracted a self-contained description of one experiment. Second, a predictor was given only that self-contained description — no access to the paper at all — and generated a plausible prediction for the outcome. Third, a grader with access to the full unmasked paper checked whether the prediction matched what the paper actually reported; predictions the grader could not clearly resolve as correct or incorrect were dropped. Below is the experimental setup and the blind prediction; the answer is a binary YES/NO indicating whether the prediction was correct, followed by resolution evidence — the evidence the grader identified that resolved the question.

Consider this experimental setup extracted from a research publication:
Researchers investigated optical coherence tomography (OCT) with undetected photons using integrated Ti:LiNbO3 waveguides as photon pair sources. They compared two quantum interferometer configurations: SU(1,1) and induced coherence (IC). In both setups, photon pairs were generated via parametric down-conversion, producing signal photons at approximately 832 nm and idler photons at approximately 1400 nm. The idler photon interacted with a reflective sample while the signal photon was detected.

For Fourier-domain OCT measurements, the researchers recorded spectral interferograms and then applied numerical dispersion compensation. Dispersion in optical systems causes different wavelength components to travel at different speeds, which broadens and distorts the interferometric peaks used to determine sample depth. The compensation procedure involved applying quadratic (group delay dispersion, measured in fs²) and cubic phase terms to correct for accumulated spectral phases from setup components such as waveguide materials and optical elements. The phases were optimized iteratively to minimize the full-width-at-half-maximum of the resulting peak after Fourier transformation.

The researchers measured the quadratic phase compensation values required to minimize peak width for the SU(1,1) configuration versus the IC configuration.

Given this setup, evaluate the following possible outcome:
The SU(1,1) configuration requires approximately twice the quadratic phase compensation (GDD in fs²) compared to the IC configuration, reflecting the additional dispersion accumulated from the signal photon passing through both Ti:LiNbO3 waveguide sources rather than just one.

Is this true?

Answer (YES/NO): NO